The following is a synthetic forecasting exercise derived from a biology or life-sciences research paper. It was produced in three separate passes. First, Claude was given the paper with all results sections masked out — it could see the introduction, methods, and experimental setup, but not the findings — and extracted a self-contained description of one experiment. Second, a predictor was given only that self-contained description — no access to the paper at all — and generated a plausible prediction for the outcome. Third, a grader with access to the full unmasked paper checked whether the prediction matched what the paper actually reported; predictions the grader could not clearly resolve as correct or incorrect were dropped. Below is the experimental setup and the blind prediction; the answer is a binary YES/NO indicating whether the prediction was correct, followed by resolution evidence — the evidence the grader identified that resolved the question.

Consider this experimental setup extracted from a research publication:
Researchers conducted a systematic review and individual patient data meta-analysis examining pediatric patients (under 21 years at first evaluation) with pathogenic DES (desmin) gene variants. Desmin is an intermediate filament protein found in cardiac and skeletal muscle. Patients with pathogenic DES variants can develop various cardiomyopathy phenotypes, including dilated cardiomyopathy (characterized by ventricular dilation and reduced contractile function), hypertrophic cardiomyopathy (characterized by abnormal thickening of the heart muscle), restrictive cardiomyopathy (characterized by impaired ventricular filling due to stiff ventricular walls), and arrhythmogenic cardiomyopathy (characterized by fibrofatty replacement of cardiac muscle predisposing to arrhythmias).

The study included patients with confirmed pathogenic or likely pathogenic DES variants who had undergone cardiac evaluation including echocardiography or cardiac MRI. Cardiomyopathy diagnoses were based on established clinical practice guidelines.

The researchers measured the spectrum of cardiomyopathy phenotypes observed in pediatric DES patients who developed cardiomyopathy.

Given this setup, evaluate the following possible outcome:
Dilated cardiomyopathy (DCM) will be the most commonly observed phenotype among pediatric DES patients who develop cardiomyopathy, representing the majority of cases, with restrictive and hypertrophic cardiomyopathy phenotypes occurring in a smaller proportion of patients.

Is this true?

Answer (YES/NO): NO